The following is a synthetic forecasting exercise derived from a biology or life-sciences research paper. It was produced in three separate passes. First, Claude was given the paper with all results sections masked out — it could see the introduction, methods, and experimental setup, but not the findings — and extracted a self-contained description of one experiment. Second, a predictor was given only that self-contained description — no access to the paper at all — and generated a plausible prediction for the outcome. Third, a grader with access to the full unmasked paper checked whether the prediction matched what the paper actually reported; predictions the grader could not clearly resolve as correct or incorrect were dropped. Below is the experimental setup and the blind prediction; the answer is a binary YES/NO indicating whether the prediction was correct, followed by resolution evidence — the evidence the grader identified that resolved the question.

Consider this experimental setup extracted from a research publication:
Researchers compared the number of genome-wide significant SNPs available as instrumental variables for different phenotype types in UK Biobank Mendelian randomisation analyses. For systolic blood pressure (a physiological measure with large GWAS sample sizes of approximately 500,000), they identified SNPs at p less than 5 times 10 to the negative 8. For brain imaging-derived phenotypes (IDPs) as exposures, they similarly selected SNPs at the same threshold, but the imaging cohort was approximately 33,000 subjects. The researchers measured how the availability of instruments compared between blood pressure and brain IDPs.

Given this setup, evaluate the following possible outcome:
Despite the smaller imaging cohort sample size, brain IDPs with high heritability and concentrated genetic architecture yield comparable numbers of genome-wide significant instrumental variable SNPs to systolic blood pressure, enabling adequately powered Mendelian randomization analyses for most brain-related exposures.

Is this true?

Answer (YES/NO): NO